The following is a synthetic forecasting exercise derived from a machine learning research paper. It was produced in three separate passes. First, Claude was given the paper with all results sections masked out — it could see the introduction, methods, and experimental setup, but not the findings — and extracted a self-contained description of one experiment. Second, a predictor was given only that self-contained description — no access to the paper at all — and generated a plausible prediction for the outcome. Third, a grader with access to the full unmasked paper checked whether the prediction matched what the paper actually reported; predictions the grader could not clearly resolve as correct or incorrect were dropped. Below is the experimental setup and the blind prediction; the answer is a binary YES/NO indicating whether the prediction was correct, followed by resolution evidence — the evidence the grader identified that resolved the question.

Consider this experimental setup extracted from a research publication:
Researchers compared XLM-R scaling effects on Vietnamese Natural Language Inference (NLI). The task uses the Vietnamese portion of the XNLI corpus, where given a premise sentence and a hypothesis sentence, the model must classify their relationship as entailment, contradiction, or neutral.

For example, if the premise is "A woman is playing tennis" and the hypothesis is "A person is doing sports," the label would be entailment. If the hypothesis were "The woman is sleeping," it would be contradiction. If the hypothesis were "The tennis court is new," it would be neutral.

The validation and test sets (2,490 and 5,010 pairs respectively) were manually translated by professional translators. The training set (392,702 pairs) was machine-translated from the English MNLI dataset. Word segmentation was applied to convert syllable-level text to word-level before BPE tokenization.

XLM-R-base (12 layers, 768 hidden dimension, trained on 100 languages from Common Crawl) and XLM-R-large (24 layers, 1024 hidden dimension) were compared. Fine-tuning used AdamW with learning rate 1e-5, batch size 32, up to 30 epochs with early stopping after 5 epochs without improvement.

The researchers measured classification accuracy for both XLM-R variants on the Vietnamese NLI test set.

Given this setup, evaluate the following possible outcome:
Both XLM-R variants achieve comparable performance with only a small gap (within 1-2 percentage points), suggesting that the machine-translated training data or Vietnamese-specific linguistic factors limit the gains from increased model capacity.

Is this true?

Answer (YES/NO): NO